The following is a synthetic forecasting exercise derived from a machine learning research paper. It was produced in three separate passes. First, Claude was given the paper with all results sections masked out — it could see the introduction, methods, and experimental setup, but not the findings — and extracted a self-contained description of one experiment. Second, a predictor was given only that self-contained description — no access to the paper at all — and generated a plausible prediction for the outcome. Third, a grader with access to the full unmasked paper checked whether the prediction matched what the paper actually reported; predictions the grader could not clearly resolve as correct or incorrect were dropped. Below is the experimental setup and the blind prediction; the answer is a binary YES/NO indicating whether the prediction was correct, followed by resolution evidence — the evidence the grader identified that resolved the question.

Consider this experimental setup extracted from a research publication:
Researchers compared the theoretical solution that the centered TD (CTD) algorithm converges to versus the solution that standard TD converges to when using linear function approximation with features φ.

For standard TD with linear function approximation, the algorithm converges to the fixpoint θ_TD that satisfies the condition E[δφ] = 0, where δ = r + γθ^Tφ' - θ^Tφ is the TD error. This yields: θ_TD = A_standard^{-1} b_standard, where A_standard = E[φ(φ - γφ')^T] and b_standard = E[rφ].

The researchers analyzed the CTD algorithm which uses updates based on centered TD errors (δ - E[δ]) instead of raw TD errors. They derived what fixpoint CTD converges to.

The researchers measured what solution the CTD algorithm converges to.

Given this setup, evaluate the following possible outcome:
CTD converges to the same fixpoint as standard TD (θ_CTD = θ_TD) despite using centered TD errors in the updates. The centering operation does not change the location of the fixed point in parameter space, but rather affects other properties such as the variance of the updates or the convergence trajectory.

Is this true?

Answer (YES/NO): NO